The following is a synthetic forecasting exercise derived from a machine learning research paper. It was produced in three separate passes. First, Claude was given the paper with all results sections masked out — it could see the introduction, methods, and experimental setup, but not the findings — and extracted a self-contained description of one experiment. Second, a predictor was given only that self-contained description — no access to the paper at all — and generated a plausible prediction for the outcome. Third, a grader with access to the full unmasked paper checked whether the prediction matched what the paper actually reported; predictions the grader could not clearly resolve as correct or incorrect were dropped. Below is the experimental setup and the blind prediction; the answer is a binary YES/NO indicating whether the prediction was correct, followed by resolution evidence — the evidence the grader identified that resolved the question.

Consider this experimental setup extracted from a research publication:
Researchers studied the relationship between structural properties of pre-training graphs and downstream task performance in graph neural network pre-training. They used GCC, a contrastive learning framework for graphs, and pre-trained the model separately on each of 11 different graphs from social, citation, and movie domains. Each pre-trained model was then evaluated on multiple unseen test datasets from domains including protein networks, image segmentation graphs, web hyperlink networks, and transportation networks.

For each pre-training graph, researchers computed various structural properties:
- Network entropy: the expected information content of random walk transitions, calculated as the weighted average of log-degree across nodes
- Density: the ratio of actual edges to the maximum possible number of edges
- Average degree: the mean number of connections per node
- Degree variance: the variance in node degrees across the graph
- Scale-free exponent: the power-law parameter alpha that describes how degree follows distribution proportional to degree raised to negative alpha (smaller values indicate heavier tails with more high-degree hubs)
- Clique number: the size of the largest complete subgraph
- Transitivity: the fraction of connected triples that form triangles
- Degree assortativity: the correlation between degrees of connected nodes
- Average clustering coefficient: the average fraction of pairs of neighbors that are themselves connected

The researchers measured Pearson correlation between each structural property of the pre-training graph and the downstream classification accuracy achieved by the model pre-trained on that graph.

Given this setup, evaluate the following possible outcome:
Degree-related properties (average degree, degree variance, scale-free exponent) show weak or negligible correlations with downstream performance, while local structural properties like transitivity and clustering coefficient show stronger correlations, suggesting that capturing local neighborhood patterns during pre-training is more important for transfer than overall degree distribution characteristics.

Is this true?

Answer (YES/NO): NO